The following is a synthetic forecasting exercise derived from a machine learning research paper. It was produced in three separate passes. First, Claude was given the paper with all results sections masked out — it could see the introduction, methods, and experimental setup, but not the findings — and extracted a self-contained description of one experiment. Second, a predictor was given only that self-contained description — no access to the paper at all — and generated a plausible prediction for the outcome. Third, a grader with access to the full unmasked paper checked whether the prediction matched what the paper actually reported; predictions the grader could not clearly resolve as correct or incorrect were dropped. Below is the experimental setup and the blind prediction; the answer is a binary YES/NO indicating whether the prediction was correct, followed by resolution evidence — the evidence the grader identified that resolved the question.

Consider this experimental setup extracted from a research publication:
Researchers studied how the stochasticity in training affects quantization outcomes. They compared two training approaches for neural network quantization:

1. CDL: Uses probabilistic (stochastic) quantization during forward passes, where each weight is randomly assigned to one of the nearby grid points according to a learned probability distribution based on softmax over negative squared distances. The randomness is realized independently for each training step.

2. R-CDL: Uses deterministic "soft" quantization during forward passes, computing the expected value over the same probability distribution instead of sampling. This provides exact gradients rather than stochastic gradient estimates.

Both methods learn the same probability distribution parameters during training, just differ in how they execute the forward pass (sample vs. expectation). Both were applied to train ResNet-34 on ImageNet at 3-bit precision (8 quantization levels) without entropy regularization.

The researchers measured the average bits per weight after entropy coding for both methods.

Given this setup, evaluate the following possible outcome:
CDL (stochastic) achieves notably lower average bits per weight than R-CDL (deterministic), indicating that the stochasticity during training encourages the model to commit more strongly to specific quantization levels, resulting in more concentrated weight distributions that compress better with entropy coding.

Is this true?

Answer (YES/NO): NO